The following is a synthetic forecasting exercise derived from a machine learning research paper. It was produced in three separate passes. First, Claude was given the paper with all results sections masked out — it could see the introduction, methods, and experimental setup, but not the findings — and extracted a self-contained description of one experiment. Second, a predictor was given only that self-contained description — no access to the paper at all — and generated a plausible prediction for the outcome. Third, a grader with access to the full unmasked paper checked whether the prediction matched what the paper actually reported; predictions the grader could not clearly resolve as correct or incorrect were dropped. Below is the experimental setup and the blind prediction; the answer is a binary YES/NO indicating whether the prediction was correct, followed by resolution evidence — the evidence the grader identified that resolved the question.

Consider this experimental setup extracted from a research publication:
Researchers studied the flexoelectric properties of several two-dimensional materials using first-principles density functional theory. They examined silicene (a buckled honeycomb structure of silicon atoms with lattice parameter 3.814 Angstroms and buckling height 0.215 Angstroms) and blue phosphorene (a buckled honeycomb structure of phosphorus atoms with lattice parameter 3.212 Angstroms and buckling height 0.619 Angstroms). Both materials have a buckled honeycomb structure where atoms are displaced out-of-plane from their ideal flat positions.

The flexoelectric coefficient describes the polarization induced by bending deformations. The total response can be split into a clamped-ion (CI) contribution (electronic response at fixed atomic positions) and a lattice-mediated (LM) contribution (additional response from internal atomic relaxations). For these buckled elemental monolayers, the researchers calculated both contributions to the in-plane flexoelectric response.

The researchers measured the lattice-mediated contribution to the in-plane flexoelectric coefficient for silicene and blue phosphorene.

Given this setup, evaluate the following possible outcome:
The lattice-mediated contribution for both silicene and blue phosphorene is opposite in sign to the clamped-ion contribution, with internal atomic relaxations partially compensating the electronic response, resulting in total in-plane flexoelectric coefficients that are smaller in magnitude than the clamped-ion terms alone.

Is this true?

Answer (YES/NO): NO